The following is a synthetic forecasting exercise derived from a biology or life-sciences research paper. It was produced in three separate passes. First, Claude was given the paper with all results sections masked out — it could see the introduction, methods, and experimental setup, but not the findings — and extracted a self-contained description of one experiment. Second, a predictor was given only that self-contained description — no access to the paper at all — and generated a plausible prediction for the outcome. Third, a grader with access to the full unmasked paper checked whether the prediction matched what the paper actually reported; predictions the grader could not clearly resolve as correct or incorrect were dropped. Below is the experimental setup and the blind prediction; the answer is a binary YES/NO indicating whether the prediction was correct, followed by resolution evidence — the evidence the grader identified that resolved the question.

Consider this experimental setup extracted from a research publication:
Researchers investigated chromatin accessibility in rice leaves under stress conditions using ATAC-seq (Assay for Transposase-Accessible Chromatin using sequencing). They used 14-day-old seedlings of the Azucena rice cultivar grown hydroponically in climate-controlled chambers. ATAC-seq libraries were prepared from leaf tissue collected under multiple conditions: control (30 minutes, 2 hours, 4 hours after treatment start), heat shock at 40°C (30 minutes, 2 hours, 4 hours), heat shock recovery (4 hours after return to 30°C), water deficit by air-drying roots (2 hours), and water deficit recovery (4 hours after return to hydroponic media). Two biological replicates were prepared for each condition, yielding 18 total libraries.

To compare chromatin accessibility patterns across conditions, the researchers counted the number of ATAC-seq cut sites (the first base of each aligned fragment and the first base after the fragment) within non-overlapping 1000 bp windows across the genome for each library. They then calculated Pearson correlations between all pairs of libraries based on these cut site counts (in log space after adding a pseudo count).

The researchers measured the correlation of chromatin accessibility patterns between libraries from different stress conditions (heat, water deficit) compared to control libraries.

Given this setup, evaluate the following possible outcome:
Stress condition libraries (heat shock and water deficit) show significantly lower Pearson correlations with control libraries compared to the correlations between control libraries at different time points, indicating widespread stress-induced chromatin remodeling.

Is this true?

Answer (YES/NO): NO